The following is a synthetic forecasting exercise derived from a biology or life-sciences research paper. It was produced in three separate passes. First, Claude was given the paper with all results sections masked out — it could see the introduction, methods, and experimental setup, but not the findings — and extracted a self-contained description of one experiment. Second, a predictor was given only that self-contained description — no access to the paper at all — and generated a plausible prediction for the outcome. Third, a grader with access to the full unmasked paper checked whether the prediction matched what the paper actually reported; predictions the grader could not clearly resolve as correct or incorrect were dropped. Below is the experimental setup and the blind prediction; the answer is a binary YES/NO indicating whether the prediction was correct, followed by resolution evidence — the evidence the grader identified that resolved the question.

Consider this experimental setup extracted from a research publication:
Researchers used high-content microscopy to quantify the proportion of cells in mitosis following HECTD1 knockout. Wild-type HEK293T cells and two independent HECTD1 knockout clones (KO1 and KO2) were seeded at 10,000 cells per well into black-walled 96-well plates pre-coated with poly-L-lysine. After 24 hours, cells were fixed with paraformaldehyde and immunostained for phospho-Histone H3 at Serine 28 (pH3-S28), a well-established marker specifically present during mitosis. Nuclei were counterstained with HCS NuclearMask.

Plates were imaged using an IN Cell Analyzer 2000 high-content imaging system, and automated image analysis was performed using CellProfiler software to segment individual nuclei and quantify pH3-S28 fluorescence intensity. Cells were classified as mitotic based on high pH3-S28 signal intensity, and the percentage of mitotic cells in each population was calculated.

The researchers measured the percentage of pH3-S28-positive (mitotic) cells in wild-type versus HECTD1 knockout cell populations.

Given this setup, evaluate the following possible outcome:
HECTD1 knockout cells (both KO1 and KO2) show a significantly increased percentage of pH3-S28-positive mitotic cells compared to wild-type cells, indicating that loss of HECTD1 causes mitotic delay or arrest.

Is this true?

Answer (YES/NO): NO